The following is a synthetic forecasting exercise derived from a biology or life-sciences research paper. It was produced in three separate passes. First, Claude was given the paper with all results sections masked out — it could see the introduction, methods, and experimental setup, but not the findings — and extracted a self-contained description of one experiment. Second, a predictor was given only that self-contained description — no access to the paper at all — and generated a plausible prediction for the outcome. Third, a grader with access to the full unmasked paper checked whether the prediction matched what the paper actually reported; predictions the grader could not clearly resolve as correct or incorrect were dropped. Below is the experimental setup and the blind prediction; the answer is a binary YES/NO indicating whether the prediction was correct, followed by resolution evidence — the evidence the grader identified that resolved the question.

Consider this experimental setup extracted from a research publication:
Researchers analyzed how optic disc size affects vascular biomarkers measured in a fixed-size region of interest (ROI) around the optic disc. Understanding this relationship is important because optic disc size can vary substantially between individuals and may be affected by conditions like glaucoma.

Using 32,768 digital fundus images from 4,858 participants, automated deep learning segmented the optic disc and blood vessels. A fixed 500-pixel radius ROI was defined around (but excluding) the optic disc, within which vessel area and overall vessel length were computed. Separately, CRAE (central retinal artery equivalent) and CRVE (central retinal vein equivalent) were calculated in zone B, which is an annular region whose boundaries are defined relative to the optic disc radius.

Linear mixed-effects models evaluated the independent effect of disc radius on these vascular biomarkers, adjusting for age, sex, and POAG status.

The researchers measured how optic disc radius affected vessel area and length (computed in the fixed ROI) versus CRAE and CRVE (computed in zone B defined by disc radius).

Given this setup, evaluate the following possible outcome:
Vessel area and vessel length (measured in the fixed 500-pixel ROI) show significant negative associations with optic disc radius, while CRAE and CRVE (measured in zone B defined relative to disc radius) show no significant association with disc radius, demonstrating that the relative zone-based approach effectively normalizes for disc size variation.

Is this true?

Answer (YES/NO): NO